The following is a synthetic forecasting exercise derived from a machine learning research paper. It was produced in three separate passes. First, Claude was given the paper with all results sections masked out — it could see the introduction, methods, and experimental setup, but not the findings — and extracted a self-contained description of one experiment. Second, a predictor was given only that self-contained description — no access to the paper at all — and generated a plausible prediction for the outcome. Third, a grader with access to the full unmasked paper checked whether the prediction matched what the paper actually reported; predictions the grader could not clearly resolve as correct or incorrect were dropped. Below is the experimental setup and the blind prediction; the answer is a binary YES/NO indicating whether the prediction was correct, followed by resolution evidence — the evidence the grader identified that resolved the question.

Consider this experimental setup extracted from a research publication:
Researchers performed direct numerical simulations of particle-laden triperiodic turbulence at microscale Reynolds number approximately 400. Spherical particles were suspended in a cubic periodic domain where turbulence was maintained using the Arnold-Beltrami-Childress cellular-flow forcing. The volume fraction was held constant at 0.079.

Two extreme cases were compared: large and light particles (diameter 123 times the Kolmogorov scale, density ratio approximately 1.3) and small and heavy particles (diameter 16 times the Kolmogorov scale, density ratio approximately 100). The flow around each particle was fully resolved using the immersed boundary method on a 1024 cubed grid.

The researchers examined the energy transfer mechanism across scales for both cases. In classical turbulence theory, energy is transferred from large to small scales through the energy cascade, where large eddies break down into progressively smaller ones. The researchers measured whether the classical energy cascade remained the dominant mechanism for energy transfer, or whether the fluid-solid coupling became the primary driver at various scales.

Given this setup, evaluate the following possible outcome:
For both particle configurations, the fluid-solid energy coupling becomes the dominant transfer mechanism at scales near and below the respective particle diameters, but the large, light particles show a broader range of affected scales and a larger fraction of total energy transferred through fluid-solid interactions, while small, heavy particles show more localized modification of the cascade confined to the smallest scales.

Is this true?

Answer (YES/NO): NO